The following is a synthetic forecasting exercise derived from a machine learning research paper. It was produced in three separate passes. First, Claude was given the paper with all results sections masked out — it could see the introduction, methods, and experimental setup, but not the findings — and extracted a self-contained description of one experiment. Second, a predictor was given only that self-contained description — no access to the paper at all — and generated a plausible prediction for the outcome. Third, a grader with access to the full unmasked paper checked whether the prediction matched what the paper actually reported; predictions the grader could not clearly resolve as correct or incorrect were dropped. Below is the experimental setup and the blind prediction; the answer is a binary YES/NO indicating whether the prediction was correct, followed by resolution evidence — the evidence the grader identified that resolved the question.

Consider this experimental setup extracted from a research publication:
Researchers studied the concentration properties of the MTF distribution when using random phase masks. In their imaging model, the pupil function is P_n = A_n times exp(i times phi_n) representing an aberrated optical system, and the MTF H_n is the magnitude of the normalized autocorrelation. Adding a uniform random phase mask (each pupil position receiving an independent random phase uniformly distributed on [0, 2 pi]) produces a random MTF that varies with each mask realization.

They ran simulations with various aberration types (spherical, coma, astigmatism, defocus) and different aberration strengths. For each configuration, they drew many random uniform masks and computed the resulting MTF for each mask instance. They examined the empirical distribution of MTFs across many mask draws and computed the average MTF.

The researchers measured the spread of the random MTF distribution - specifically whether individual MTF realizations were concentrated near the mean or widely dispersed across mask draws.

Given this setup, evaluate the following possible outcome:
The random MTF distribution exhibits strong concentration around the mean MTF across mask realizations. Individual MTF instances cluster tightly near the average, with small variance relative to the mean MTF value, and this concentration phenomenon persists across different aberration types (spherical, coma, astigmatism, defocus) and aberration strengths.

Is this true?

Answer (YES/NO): YES